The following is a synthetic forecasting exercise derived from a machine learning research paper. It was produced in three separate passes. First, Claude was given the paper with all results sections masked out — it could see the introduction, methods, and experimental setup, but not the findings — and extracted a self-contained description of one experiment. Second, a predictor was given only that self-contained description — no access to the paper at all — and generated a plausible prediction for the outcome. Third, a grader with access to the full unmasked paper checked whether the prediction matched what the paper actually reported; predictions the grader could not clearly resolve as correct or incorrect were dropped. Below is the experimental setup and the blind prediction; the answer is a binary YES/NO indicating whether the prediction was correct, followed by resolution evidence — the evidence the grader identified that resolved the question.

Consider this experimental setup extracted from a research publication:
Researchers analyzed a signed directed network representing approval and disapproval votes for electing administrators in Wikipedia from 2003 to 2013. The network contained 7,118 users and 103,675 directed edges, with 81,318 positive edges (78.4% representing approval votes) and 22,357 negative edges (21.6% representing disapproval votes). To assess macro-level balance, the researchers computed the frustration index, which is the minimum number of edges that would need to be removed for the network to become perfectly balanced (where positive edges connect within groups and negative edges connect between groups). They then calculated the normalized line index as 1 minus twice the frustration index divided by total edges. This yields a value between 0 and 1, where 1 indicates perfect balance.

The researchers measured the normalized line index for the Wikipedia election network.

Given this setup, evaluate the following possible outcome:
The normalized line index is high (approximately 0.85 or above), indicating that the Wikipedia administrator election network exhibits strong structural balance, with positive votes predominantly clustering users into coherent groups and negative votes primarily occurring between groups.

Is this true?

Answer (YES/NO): NO